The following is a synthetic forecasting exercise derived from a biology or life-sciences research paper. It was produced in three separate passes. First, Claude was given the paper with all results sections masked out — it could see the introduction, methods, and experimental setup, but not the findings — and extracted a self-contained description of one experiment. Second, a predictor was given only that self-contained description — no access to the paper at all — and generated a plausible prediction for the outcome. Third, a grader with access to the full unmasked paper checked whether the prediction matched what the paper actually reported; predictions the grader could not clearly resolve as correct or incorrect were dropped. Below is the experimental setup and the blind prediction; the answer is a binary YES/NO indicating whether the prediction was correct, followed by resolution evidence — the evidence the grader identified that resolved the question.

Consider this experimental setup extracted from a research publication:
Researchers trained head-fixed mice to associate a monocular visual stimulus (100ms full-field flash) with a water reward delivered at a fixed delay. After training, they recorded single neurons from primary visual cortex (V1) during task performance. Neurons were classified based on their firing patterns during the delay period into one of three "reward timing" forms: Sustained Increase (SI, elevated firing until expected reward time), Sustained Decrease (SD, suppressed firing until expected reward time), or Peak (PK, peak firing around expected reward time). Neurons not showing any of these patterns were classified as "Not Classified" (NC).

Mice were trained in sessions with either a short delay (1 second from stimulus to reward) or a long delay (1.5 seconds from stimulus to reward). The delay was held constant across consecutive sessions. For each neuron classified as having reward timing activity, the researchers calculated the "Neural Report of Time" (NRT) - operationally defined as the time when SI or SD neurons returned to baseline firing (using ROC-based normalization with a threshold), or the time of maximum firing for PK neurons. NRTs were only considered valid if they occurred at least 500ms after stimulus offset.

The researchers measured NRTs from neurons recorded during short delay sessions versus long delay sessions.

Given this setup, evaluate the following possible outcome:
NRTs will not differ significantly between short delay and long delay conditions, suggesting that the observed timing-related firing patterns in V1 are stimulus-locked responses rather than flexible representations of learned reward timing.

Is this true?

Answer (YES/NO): NO